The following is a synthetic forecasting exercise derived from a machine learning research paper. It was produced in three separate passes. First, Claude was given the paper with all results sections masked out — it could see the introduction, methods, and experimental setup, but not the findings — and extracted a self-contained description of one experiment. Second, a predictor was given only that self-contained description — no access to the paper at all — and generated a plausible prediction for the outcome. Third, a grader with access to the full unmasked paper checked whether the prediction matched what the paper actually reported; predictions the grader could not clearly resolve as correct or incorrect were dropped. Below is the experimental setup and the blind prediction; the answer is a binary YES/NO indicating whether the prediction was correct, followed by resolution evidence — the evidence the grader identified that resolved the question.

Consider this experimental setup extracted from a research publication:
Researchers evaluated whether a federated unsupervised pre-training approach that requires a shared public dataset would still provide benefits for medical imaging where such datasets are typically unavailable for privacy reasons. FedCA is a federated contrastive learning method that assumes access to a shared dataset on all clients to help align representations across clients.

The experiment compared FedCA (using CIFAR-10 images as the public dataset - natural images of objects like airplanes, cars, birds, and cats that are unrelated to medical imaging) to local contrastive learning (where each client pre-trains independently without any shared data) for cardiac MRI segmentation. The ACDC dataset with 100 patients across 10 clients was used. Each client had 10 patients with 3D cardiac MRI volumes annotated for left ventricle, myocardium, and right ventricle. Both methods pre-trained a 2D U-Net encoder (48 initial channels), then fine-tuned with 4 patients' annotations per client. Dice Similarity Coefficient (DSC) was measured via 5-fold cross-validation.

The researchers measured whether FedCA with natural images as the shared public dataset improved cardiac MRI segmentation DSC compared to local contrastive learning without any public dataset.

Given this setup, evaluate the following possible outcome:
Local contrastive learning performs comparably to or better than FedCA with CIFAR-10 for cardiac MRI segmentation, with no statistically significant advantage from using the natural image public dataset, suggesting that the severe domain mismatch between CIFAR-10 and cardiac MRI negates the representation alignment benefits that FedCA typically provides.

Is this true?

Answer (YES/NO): YES